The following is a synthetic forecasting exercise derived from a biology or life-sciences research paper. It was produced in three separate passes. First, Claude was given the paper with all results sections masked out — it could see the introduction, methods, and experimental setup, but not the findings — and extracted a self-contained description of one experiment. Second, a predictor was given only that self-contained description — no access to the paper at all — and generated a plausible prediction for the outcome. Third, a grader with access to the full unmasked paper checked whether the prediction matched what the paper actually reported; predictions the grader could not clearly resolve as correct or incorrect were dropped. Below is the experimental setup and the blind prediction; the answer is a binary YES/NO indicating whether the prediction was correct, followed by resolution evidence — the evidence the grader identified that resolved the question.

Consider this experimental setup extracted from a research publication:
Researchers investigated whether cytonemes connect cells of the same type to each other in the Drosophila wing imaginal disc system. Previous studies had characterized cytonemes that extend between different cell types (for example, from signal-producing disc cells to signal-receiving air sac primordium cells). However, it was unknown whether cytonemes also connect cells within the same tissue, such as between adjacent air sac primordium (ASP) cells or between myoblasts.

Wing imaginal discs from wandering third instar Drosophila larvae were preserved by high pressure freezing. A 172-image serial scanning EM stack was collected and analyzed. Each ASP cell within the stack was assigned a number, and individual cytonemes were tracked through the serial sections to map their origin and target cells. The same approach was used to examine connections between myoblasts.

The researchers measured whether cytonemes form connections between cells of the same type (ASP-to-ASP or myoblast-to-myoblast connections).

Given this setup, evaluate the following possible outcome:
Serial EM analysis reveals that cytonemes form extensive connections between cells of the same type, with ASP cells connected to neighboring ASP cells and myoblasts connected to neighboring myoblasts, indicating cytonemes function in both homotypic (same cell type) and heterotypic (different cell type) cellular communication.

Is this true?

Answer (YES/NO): YES